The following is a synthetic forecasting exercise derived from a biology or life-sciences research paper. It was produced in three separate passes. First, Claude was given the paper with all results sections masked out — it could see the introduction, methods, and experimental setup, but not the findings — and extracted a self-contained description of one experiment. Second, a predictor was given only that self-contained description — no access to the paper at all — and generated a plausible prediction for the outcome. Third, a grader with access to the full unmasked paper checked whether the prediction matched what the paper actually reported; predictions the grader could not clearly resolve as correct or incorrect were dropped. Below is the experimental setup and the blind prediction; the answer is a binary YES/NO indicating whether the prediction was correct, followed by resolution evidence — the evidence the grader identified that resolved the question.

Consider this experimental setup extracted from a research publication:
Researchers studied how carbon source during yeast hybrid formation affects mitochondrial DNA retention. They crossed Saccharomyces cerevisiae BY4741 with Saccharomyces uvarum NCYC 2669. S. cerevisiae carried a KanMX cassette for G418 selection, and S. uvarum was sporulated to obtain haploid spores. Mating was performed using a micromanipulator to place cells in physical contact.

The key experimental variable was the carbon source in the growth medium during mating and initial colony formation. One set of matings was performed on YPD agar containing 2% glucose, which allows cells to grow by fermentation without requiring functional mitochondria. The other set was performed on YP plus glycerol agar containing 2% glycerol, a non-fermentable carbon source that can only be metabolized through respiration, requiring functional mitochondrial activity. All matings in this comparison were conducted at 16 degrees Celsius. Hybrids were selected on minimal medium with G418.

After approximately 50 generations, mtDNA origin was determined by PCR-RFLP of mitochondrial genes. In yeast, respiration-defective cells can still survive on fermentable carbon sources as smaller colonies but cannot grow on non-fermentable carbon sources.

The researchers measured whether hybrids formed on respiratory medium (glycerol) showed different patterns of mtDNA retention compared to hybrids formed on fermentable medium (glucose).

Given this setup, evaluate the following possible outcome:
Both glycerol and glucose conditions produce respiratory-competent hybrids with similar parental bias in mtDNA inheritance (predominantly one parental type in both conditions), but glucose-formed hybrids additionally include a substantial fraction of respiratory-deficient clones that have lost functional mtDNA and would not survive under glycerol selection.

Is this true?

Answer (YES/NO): NO